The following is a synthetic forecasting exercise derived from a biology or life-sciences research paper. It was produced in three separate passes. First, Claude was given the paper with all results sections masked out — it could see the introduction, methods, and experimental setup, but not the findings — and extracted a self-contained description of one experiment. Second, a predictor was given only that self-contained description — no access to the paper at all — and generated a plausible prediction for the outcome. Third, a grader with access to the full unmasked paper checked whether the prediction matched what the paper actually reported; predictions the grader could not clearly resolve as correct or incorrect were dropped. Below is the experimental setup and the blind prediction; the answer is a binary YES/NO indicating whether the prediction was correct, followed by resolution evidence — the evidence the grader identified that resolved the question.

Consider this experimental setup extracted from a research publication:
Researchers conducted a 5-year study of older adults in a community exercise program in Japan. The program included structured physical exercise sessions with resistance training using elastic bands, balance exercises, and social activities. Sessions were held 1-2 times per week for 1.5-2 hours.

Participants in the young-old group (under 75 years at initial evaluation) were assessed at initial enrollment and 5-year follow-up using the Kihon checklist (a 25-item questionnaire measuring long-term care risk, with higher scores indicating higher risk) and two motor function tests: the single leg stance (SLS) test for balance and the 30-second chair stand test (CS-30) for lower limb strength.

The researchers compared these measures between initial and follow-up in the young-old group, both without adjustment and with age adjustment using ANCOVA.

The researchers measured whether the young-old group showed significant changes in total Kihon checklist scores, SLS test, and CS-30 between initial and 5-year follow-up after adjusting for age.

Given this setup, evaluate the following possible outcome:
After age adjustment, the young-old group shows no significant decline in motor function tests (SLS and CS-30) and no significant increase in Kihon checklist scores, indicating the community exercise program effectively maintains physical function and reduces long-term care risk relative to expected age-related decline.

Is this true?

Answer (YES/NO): YES